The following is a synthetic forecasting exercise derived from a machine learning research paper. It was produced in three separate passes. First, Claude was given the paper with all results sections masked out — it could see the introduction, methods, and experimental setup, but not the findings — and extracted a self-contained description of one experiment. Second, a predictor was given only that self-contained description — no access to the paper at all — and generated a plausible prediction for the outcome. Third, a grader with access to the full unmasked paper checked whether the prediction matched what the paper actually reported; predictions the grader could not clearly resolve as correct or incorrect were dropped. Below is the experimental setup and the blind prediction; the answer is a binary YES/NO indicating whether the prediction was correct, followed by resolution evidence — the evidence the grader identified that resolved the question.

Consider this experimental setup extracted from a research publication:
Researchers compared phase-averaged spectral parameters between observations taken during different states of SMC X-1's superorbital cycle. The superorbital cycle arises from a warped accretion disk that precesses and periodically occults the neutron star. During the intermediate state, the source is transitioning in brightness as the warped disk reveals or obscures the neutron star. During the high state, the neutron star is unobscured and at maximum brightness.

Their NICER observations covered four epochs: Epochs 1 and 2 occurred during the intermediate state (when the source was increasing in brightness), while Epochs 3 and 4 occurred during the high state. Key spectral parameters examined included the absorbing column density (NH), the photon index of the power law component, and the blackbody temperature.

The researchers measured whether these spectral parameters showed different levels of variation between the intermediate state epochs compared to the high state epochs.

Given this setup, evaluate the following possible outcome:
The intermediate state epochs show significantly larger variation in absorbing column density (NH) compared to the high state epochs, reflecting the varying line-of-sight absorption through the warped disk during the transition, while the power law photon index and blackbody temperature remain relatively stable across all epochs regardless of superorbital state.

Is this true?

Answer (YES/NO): NO